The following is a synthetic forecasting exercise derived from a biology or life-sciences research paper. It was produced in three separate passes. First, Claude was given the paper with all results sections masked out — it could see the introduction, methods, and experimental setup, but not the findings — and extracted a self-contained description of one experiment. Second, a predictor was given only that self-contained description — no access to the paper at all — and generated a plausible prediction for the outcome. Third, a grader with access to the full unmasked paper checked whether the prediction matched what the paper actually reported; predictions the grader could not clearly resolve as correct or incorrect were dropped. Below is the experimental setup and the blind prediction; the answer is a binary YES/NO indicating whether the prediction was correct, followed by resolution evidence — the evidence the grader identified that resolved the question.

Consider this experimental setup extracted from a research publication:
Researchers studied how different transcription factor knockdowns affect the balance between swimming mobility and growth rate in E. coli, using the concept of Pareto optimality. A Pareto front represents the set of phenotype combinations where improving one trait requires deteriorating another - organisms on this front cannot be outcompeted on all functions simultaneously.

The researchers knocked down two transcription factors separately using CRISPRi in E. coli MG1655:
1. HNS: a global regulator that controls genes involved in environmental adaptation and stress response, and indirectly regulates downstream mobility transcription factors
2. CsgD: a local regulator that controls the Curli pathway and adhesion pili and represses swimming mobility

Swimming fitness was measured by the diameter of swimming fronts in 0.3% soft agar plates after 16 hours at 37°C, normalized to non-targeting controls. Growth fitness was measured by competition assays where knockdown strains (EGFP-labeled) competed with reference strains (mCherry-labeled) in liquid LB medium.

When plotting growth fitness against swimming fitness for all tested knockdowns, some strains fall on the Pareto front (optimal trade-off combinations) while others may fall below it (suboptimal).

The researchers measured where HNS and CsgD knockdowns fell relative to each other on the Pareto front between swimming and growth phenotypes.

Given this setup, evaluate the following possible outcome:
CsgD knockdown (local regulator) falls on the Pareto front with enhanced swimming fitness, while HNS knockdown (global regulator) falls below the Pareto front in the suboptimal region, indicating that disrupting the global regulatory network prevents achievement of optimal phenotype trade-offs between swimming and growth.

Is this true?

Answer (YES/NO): NO